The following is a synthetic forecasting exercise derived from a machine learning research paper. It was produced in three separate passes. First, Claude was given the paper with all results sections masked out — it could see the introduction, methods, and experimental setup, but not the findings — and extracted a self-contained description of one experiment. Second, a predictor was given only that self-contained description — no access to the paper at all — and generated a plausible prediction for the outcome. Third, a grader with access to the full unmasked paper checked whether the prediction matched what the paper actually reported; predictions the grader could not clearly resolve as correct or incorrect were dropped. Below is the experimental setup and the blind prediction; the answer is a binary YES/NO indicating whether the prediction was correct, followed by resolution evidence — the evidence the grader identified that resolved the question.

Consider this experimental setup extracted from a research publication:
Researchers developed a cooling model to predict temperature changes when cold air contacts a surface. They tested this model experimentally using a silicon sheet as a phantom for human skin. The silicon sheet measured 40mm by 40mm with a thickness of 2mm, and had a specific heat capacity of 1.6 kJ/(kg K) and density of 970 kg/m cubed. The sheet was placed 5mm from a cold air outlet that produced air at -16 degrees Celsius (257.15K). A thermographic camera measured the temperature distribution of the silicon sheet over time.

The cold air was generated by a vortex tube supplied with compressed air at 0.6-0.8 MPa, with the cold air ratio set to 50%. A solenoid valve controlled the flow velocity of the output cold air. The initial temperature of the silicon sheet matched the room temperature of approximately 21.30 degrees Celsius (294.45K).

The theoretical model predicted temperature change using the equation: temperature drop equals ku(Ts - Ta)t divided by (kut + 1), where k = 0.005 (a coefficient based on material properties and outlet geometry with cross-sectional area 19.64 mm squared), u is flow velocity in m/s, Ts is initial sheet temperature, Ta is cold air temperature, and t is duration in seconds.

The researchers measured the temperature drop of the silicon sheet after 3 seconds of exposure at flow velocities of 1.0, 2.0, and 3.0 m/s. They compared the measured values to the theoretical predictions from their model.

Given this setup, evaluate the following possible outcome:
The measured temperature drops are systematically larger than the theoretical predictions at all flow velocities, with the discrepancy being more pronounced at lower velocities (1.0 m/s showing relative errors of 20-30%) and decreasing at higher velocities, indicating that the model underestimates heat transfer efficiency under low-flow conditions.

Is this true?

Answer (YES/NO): NO